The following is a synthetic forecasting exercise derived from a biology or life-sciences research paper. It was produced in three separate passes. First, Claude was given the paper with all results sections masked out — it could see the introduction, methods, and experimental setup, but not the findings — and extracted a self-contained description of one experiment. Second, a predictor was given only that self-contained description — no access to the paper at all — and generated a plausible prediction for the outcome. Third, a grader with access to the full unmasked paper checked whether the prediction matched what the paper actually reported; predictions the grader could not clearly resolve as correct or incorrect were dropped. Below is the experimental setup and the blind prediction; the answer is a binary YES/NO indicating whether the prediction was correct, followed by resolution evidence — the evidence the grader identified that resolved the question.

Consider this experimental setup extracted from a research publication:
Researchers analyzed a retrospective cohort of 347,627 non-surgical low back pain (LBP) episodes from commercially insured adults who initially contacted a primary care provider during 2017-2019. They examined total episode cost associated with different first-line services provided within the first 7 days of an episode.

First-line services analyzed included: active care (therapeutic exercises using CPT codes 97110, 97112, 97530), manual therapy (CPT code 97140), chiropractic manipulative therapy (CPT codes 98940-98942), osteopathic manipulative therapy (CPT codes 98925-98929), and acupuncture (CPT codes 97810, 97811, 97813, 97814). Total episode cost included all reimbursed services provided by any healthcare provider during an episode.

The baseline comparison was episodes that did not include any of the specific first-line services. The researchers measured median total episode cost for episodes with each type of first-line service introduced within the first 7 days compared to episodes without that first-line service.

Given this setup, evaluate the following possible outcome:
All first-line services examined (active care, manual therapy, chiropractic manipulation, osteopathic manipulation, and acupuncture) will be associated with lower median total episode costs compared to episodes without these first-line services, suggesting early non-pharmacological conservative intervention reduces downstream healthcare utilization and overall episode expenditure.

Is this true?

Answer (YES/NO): NO